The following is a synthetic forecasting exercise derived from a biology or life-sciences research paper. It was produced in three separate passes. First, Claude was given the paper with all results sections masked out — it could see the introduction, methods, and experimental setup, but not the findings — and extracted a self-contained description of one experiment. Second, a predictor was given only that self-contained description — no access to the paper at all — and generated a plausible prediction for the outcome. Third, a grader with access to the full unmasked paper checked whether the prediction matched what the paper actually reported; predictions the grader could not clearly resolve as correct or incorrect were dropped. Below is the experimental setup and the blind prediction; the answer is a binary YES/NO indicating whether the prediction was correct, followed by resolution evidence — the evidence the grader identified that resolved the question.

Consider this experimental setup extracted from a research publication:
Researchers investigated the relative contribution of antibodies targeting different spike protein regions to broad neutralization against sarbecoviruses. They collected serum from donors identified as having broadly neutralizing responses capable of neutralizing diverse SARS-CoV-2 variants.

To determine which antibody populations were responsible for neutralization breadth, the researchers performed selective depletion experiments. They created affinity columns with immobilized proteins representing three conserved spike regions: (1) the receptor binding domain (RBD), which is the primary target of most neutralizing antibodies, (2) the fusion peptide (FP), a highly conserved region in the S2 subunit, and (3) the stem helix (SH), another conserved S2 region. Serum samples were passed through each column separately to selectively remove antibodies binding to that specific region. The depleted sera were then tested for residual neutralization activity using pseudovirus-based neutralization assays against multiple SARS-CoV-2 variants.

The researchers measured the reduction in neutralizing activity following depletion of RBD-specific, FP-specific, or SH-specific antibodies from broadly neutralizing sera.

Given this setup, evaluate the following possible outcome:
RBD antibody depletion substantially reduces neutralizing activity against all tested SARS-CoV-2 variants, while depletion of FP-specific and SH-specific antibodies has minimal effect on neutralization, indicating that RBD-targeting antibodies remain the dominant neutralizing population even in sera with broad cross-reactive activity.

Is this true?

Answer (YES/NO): YES